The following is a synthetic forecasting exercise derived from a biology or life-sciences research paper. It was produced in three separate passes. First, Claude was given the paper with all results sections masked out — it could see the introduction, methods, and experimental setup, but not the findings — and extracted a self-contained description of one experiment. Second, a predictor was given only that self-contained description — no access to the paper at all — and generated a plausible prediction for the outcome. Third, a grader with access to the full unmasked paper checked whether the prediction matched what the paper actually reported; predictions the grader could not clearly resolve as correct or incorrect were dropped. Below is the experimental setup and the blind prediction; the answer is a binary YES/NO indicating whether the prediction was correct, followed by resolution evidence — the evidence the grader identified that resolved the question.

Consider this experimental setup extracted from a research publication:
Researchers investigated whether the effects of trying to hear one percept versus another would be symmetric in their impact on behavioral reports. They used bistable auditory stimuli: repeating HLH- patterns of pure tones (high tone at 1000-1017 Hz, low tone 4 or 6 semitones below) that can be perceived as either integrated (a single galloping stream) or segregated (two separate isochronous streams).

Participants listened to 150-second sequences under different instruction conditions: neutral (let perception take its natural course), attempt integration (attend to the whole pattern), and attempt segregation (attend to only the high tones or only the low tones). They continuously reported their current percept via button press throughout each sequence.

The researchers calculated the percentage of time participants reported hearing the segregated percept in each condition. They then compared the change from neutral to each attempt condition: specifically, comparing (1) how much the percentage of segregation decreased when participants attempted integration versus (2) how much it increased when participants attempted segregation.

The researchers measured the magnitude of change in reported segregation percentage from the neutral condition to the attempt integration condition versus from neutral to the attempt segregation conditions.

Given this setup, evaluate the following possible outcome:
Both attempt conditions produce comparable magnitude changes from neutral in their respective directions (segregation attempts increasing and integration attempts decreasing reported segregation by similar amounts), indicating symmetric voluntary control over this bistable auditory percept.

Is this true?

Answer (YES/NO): NO